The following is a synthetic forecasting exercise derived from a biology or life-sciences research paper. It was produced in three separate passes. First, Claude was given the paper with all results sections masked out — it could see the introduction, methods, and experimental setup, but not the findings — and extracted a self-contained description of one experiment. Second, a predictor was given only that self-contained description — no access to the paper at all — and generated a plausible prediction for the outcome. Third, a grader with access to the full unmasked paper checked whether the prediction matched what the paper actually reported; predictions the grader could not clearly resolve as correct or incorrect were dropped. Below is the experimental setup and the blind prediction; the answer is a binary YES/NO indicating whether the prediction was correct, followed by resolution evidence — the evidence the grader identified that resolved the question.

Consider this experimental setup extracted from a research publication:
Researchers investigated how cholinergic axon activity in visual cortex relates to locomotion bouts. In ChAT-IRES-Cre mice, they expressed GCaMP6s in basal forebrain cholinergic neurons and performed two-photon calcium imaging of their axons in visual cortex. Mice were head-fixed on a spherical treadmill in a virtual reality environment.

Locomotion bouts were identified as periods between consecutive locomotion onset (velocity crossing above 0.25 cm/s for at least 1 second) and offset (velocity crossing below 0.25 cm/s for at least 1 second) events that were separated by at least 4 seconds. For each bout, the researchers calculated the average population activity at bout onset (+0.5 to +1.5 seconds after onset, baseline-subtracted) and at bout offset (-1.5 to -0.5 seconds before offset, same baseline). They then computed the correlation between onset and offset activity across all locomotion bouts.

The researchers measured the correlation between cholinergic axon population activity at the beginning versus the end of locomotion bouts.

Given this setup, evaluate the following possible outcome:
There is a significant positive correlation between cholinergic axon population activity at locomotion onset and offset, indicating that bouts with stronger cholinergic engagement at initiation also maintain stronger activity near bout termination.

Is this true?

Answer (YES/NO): YES